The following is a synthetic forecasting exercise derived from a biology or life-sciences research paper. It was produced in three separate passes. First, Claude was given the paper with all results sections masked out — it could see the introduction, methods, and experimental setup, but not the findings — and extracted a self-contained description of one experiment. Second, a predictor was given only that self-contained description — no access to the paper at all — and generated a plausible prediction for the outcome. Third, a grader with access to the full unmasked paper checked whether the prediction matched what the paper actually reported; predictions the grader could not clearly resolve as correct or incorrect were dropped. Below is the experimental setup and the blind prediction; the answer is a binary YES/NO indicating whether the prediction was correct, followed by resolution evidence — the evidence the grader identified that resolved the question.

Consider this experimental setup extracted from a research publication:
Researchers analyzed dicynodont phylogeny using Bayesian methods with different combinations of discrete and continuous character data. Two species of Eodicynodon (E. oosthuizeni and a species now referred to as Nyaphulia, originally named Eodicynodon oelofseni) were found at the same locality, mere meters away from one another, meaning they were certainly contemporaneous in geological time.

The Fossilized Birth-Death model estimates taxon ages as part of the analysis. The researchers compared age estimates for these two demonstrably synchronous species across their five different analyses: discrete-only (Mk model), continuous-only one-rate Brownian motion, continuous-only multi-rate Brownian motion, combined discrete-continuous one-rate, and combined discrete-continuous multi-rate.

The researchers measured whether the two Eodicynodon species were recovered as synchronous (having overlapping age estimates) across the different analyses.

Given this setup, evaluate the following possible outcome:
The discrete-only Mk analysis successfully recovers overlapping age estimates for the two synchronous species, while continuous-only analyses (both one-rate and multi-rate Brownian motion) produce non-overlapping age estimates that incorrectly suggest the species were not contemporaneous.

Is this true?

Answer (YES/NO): NO